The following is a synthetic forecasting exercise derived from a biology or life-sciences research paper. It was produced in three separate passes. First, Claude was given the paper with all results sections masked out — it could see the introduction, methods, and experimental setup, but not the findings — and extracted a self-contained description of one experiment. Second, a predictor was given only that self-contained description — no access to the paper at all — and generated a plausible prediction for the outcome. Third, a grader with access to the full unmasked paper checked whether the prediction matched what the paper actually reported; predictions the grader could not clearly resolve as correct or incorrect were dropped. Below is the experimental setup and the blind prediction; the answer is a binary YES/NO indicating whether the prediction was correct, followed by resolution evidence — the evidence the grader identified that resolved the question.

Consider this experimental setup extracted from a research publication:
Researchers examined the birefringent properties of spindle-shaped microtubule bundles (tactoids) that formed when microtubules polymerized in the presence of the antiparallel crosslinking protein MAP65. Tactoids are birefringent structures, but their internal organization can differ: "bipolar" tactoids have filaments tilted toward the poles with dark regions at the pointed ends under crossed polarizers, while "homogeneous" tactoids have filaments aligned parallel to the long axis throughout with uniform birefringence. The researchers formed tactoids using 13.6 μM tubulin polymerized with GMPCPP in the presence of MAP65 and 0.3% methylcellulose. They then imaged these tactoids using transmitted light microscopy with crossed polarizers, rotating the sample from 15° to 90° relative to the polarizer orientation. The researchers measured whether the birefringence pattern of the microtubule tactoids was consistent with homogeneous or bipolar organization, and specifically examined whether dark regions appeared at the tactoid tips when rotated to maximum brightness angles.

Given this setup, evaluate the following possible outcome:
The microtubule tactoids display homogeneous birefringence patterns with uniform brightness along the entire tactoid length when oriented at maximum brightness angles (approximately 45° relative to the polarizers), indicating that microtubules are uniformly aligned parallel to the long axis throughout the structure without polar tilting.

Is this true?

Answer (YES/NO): YES